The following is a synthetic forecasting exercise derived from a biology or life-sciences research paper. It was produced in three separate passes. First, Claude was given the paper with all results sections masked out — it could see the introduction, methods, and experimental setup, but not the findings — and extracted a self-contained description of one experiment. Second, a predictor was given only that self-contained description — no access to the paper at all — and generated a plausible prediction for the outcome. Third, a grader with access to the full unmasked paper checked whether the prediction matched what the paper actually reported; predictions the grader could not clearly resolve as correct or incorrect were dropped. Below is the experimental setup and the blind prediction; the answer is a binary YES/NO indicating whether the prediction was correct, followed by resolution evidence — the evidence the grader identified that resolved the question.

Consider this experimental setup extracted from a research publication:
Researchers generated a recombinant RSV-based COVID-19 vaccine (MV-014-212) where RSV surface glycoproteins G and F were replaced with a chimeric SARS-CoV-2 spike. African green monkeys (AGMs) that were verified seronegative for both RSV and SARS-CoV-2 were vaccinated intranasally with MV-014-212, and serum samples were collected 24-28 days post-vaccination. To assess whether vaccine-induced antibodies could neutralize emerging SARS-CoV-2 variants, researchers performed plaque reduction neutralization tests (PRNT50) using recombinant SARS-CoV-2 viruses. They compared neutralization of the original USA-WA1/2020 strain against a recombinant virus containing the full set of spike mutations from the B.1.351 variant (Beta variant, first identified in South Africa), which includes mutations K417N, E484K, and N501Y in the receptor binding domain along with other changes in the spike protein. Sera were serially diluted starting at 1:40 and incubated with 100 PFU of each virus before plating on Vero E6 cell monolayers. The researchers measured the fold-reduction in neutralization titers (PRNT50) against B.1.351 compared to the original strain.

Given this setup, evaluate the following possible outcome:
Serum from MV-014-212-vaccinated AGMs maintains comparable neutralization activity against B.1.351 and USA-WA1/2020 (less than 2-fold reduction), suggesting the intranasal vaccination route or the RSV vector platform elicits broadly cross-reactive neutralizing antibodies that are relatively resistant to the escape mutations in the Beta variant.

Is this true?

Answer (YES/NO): YES